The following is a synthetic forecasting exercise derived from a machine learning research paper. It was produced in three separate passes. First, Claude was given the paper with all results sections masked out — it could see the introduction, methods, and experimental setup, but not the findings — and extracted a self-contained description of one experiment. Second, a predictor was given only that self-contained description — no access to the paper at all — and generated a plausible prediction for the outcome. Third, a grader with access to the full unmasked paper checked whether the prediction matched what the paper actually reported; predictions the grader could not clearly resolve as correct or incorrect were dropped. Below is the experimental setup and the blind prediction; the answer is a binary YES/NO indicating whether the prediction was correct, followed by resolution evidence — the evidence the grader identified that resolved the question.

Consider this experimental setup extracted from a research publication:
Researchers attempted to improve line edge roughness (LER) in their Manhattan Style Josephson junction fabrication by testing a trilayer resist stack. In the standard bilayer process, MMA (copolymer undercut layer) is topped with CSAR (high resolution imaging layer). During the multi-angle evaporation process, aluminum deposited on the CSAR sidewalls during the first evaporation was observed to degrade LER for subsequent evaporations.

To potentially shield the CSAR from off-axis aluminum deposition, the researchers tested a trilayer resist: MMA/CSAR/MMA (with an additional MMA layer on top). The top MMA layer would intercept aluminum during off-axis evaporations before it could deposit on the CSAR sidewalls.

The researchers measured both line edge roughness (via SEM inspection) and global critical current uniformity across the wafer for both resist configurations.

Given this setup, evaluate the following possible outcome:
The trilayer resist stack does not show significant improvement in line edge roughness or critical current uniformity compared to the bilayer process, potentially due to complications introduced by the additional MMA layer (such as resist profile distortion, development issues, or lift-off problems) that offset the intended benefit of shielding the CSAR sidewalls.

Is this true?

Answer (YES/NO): NO